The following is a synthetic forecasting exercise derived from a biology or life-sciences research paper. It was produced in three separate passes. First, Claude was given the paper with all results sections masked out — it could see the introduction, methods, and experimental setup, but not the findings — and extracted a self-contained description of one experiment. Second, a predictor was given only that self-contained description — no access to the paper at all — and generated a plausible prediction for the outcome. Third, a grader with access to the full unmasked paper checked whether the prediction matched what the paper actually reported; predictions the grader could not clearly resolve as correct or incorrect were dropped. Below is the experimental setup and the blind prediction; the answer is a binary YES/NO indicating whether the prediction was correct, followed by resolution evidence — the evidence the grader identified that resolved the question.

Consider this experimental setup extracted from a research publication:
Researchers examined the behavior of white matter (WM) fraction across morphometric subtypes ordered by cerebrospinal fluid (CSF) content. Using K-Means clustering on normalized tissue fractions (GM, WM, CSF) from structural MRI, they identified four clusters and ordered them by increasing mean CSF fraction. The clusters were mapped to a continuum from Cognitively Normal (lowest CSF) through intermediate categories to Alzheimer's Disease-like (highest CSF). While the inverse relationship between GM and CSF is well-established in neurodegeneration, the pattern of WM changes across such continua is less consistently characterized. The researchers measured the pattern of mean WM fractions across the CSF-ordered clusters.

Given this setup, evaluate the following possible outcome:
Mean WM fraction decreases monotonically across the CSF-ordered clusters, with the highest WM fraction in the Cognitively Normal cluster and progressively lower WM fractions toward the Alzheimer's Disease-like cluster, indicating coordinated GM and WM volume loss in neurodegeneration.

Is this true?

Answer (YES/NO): NO